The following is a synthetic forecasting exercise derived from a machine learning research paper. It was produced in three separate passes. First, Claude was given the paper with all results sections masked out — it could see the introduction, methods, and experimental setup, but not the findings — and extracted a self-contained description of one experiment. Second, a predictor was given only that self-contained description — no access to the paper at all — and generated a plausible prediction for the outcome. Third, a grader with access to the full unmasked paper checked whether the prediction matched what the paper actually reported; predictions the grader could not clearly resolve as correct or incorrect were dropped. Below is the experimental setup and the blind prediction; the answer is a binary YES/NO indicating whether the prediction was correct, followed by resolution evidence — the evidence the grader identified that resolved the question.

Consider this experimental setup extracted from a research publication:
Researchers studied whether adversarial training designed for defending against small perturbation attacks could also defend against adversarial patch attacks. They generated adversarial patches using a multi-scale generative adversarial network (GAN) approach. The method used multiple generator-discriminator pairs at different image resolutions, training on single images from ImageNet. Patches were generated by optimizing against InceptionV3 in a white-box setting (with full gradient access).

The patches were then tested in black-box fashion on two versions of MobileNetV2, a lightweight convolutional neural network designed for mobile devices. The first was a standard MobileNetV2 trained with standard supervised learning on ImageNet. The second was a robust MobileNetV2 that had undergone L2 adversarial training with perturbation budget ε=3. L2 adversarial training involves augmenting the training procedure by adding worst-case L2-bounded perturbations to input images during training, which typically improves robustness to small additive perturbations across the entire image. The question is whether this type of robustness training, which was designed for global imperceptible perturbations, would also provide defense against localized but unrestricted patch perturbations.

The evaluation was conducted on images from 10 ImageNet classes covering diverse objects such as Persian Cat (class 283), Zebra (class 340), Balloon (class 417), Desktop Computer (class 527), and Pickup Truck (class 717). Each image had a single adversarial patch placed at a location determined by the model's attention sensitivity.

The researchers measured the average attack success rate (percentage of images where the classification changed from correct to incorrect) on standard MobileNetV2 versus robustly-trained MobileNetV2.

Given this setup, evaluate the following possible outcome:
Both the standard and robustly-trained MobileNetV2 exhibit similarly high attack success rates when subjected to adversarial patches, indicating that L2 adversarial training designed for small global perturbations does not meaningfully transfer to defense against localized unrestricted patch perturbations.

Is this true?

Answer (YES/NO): NO